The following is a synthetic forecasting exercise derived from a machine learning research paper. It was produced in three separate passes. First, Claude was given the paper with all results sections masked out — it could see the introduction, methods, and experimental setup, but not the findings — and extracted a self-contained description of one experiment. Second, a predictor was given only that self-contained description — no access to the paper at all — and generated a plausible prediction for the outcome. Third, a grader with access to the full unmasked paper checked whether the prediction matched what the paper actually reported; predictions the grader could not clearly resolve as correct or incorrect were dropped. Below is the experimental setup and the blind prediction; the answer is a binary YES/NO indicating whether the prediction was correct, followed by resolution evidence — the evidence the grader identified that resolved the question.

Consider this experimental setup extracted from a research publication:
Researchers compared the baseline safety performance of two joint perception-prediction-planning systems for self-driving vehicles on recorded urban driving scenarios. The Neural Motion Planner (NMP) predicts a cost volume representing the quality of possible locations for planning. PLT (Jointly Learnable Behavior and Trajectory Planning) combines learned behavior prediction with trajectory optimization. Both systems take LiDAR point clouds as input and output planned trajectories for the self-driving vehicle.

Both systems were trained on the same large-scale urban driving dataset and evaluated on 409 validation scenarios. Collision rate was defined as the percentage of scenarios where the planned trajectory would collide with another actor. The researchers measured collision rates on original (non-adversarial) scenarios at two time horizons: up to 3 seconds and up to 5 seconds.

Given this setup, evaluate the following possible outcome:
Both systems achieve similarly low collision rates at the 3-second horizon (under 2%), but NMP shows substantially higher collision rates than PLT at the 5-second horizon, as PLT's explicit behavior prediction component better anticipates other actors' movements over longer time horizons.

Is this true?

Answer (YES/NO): NO